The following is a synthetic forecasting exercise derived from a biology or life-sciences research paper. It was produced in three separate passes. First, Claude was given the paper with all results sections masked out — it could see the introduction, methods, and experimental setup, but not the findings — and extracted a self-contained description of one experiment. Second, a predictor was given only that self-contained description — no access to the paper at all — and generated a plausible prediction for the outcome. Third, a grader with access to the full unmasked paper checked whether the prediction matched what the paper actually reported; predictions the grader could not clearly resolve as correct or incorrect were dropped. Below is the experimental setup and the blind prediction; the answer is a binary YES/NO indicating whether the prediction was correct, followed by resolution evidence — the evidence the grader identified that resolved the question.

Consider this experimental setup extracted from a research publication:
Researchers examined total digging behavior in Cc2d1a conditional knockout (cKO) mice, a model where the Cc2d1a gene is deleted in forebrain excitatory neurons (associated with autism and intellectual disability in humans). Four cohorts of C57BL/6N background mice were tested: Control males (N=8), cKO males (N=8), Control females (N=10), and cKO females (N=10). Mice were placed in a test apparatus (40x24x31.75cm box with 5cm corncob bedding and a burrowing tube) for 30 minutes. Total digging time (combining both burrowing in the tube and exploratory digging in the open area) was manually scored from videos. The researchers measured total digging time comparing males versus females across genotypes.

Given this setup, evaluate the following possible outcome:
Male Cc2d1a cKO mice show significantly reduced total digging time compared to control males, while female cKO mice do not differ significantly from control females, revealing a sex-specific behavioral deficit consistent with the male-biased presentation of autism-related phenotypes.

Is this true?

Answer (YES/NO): NO